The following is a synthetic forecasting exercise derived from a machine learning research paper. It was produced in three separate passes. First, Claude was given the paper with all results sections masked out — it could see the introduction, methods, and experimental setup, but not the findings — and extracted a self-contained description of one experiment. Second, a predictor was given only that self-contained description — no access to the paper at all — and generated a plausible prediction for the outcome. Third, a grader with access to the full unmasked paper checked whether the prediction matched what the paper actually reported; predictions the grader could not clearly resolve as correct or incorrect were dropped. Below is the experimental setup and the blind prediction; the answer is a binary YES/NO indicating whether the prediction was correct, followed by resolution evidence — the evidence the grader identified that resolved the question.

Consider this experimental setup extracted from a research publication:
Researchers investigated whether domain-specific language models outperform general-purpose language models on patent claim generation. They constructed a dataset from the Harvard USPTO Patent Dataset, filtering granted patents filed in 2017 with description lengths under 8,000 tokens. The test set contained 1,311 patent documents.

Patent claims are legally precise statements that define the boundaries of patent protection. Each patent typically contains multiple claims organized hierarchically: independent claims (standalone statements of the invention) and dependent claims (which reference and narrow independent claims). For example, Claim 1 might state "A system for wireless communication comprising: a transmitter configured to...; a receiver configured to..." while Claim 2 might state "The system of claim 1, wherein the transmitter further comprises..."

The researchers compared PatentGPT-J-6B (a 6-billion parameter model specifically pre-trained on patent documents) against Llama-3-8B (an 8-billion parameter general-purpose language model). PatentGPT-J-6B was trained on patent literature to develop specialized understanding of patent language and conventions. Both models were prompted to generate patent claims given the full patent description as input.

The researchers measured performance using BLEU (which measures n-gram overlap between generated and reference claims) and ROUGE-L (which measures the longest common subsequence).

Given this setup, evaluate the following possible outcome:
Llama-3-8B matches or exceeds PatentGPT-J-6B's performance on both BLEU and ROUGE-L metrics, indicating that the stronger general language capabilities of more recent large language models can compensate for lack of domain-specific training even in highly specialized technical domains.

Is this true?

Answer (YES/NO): YES